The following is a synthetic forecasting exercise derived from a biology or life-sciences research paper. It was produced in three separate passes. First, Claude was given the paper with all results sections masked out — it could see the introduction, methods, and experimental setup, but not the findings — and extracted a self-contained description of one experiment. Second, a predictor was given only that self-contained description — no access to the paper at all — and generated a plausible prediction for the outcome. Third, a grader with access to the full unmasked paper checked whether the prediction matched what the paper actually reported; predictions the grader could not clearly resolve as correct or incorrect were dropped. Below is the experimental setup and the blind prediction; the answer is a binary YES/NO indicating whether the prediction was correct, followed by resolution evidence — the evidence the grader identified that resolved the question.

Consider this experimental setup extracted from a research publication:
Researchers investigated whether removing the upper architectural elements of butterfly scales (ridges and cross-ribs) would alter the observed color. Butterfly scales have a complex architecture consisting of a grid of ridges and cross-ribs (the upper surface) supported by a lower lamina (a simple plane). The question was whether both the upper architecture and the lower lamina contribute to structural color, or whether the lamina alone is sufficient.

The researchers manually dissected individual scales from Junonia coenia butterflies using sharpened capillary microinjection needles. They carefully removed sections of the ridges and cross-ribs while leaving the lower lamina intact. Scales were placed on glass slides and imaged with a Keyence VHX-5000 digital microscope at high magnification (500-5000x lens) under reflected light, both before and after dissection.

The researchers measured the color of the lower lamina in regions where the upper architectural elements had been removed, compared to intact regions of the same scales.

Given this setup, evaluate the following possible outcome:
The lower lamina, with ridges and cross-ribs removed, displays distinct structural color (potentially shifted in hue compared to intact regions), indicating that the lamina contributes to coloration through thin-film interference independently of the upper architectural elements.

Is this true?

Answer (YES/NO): YES